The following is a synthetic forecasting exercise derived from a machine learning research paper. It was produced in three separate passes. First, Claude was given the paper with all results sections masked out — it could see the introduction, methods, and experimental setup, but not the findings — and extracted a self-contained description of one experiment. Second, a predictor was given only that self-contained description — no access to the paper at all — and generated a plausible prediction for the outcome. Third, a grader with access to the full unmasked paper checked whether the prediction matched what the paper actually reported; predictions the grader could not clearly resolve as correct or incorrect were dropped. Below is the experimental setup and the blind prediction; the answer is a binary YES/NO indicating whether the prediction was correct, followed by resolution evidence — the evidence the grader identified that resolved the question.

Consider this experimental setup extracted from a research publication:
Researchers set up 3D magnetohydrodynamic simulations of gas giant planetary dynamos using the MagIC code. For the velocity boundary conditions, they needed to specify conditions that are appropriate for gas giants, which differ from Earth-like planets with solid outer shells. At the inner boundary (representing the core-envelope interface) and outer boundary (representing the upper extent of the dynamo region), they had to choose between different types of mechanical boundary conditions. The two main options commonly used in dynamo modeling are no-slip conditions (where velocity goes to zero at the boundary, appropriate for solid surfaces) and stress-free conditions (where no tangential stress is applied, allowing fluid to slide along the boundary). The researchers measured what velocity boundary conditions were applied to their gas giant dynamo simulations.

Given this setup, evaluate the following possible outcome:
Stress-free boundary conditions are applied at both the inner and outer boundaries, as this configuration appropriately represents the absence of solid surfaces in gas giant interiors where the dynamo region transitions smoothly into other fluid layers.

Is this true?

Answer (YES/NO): YES